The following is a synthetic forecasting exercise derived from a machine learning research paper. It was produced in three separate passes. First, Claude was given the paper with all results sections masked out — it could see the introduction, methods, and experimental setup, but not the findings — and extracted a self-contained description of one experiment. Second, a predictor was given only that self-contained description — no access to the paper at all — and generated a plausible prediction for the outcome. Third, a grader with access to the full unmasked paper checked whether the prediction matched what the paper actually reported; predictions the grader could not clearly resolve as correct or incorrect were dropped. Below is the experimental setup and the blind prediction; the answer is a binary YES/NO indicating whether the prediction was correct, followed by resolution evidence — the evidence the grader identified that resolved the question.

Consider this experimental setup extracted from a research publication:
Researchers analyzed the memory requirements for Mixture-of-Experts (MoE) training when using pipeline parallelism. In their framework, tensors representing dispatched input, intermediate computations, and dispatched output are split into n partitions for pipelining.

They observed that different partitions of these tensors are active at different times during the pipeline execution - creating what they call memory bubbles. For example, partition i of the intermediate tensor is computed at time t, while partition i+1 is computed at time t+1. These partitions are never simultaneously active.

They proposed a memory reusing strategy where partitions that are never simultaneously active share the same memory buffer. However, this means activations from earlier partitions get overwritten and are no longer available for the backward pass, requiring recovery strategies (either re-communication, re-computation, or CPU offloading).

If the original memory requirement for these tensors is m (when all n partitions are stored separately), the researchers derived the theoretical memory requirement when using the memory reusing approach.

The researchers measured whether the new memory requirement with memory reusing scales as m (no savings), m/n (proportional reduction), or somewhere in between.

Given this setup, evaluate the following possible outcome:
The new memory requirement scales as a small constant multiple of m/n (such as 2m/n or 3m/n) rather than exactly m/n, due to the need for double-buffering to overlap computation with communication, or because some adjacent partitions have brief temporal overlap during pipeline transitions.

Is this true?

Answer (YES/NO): NO